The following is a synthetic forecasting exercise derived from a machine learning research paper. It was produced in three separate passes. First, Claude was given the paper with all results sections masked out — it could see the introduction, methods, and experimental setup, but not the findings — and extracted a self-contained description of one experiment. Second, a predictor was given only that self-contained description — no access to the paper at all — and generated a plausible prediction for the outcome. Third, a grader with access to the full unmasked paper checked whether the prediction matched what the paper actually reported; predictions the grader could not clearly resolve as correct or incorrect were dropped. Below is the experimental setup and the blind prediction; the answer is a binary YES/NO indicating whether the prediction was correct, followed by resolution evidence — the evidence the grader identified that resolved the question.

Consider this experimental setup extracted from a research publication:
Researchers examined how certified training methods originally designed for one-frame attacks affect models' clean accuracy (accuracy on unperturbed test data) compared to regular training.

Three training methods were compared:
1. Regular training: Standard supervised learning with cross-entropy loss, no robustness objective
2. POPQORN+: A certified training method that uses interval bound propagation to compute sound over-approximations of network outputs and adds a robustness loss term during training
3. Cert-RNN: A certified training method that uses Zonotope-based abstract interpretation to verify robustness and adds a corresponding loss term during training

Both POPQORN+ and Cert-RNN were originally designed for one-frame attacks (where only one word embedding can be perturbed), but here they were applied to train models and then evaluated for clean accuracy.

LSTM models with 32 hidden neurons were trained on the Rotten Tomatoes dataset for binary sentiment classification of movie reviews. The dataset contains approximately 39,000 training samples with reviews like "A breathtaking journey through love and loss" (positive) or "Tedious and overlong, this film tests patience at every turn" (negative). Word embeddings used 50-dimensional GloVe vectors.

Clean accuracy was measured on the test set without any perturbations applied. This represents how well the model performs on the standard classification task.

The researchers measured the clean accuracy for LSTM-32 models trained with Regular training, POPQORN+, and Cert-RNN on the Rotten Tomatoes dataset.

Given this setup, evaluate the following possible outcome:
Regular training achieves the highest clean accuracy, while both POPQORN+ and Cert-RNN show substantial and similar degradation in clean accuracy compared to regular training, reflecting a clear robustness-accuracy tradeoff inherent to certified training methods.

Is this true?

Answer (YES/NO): NO